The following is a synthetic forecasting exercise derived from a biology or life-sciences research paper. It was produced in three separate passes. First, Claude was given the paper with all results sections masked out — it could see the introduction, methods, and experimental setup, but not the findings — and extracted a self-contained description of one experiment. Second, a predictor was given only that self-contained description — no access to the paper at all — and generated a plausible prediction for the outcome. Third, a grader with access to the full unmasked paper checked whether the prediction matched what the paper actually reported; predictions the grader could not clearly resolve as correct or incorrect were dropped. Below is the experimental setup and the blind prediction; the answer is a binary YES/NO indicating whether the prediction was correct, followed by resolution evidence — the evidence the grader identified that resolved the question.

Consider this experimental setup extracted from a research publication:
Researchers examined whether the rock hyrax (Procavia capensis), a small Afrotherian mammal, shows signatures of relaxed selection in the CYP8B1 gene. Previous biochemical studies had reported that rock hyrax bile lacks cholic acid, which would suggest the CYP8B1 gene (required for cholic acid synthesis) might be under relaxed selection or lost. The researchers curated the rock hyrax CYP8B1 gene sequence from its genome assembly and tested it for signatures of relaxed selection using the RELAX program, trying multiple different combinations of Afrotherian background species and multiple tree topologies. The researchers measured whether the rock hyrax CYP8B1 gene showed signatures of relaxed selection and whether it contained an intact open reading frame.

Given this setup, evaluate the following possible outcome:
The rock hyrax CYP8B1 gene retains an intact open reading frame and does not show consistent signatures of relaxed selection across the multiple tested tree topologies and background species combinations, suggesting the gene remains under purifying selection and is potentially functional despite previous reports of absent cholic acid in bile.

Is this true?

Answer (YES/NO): YES